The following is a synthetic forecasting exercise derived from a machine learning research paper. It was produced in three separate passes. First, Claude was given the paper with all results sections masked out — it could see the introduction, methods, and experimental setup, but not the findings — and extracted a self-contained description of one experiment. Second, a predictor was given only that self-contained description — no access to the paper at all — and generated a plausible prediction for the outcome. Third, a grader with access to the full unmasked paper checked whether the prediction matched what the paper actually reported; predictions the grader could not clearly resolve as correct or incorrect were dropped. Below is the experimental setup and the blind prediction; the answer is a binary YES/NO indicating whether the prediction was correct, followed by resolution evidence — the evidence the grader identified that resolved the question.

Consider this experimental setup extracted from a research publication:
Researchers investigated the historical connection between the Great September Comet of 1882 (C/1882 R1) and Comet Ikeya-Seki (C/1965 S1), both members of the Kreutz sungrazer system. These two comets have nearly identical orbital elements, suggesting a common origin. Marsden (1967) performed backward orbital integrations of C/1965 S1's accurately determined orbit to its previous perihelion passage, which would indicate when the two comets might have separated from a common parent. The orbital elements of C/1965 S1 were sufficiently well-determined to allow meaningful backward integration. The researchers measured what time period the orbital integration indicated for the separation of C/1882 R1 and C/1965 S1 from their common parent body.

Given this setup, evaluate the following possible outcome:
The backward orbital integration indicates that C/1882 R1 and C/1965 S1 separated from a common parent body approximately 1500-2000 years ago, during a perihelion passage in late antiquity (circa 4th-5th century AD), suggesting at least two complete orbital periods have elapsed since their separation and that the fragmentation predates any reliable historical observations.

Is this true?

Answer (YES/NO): NO